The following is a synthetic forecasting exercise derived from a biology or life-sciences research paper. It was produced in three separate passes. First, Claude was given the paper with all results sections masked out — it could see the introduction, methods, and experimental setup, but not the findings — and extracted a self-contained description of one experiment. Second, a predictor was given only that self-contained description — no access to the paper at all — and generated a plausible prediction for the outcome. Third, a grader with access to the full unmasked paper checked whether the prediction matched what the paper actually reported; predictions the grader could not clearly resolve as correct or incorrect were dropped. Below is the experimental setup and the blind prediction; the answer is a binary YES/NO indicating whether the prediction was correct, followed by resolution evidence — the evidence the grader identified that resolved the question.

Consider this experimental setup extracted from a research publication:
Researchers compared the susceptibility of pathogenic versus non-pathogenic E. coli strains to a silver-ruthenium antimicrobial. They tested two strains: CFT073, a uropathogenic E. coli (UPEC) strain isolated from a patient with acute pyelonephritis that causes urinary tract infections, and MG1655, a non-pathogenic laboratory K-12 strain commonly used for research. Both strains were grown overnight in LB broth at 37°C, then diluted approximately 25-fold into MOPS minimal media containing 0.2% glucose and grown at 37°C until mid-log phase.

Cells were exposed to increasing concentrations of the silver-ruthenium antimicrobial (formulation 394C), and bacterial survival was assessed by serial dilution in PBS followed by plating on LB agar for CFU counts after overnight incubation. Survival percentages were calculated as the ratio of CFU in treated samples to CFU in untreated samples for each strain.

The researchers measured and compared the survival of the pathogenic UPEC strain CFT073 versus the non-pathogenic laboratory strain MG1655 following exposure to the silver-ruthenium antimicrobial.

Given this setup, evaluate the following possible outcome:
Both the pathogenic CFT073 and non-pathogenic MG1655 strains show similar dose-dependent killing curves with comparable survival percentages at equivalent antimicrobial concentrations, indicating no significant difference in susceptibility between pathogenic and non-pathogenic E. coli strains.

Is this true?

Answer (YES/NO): NO